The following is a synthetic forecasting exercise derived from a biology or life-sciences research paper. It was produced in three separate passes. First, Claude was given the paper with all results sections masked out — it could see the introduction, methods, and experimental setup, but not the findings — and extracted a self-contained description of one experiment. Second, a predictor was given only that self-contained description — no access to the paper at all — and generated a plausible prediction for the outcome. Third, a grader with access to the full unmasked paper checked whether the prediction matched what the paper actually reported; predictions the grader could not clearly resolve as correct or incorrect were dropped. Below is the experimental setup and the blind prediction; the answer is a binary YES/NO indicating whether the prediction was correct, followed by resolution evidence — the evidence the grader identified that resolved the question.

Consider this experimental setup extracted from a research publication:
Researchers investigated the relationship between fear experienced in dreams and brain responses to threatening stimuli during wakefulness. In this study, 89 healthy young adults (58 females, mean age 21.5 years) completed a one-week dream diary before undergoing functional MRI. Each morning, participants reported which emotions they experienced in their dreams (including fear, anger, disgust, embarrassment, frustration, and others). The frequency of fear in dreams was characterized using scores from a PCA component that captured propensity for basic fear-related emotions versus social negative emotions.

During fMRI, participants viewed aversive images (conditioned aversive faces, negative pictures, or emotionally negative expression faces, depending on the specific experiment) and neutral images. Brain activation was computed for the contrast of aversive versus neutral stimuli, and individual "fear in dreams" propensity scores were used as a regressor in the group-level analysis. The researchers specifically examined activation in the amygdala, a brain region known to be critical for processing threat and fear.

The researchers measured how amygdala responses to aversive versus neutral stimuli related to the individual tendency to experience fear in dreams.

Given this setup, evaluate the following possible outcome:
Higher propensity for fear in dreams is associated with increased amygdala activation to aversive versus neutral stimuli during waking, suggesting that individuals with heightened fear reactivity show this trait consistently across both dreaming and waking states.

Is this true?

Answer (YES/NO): NO